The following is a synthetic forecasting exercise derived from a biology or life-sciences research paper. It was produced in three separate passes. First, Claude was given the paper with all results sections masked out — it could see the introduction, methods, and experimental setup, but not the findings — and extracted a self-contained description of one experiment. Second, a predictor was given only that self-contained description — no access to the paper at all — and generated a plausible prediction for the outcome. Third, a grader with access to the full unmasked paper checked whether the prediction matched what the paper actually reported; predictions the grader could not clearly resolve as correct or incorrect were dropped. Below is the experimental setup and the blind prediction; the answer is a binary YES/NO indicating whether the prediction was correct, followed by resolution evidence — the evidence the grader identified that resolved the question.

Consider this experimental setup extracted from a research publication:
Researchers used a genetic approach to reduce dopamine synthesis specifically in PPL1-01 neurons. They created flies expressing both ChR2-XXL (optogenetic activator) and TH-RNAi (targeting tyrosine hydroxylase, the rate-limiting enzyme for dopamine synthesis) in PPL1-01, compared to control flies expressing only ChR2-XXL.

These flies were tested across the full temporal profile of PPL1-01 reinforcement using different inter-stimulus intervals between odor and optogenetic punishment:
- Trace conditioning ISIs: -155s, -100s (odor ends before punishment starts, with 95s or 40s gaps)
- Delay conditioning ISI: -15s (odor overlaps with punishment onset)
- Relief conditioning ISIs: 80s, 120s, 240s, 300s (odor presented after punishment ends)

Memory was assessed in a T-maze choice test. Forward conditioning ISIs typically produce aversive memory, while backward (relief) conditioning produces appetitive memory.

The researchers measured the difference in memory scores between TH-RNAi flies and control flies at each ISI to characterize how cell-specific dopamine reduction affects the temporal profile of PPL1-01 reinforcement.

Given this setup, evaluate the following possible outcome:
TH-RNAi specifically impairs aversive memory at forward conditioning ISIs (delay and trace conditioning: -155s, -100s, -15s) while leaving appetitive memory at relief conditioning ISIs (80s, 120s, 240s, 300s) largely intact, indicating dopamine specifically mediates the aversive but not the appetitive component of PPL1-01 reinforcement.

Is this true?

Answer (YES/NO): NO